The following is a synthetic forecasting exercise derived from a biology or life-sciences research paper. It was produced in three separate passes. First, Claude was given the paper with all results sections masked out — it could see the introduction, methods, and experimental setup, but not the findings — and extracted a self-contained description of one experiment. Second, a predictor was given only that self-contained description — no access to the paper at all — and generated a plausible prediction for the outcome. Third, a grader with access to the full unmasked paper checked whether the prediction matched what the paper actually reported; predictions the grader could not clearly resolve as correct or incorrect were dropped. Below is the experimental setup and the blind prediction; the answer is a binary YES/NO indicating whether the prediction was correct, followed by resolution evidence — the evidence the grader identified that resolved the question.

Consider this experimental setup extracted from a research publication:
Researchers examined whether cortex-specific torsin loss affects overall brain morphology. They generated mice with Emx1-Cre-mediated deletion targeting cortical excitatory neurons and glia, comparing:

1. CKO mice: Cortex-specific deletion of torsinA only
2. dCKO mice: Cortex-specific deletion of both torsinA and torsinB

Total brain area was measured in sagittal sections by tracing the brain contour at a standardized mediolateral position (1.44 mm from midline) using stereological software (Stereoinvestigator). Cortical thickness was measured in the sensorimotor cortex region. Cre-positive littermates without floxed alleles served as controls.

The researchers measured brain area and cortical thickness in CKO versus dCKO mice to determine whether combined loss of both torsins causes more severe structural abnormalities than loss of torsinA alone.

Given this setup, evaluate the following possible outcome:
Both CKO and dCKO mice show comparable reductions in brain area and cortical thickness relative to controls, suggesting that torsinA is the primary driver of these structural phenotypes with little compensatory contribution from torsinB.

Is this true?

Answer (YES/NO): NO